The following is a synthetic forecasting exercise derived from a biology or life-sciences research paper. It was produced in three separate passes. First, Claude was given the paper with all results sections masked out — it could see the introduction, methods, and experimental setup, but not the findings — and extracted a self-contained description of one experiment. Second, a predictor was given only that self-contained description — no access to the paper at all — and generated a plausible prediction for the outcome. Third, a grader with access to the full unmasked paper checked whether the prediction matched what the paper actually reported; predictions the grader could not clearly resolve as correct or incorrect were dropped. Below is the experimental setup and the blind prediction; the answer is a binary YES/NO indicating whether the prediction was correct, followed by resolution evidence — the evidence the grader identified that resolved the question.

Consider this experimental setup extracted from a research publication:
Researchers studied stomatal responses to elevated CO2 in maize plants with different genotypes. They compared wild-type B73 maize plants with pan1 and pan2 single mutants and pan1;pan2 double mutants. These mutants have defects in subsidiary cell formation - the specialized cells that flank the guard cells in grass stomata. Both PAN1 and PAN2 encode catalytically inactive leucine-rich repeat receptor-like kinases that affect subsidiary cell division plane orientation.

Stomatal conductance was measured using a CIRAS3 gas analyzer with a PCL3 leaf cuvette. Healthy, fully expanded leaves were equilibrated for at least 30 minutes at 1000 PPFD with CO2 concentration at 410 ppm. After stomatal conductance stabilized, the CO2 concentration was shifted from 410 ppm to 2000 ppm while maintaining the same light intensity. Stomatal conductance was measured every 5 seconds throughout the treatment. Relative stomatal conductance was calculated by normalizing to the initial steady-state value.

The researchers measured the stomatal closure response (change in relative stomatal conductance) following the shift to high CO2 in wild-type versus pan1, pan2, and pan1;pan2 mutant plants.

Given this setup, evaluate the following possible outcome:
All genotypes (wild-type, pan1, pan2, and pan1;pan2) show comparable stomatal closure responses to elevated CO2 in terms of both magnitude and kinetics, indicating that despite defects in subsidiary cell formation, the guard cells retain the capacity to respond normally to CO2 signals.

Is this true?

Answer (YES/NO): NO